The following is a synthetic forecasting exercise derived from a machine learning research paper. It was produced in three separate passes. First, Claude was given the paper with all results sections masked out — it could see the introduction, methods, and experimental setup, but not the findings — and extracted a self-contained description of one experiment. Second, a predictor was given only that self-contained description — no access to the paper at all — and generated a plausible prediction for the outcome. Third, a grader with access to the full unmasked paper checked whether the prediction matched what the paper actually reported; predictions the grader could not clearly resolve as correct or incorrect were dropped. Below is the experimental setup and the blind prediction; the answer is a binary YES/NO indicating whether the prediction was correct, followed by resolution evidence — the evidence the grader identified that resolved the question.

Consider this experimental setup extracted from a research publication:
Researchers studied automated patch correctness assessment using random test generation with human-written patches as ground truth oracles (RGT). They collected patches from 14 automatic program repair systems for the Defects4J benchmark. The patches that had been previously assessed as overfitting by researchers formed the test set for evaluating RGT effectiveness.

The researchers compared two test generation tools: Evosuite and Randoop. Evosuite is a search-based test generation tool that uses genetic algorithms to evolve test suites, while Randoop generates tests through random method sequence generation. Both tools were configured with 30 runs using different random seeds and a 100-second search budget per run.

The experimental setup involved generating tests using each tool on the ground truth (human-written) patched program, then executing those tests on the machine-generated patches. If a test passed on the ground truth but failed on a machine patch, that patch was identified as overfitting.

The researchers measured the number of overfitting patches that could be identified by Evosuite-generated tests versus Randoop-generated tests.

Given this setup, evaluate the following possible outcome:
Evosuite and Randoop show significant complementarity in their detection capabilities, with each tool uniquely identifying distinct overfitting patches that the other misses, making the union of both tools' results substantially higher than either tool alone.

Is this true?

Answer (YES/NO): NO